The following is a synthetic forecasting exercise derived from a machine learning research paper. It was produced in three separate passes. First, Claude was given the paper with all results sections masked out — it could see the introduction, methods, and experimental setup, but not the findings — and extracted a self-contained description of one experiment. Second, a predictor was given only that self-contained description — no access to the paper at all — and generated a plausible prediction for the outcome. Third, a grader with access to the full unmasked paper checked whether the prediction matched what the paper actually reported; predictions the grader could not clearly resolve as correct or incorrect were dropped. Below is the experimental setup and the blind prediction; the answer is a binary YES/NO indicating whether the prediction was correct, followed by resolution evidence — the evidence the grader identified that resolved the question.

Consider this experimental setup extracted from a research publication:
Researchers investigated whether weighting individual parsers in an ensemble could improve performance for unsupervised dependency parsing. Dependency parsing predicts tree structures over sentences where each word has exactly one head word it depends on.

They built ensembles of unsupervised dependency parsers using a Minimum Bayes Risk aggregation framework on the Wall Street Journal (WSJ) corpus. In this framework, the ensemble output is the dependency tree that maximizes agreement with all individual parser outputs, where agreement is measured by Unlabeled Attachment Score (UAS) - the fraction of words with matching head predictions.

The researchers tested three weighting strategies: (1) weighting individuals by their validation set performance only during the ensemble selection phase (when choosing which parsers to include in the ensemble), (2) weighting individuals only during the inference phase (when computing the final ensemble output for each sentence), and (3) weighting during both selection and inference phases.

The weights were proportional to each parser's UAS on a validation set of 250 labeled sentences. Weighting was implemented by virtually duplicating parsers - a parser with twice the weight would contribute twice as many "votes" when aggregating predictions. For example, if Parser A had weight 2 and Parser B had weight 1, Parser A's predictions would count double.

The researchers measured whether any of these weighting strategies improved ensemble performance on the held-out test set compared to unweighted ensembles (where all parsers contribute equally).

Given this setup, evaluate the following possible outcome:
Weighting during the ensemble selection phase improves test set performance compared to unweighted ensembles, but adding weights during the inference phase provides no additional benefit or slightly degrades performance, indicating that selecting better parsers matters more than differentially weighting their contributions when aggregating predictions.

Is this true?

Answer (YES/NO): NO